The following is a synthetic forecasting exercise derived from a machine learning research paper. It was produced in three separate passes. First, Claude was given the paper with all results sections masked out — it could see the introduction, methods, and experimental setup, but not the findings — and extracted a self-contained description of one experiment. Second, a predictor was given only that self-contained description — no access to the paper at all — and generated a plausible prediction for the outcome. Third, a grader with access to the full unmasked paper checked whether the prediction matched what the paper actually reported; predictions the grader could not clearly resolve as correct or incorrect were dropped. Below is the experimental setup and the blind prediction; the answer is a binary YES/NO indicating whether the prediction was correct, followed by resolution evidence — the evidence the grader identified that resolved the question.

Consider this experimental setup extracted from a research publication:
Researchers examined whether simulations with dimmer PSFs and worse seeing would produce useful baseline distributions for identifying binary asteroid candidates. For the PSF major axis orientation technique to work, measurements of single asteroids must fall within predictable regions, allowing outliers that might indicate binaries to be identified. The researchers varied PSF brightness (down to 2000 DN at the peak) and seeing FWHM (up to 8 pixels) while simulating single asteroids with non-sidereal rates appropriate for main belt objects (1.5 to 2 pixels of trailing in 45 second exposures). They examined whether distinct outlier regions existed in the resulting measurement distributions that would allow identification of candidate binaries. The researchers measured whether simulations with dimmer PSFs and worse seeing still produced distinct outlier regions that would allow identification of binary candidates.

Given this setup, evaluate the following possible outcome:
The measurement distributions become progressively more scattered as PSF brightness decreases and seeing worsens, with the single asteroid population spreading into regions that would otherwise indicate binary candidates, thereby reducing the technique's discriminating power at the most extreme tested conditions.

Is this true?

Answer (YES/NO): YES